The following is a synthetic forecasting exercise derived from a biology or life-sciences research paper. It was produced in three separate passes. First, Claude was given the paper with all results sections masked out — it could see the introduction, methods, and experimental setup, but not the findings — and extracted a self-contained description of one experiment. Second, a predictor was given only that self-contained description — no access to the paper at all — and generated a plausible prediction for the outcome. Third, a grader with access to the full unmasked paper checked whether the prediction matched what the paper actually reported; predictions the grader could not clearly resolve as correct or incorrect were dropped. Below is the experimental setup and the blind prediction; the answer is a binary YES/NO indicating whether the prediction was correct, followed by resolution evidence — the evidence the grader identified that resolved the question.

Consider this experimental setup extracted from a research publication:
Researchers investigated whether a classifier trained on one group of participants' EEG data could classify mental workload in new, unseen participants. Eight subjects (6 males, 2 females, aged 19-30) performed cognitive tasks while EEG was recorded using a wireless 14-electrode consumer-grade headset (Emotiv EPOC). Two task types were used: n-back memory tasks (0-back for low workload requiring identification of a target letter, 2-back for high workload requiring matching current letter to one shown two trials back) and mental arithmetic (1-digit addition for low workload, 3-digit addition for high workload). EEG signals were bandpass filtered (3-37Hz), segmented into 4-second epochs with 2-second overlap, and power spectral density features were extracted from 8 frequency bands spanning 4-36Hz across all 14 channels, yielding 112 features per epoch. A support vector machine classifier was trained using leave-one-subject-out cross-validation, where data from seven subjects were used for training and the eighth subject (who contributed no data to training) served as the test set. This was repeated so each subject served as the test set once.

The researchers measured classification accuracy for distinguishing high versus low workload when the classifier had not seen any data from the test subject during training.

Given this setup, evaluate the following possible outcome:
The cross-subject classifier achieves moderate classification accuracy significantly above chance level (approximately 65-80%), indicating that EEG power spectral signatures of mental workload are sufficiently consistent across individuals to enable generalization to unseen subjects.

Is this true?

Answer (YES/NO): NO